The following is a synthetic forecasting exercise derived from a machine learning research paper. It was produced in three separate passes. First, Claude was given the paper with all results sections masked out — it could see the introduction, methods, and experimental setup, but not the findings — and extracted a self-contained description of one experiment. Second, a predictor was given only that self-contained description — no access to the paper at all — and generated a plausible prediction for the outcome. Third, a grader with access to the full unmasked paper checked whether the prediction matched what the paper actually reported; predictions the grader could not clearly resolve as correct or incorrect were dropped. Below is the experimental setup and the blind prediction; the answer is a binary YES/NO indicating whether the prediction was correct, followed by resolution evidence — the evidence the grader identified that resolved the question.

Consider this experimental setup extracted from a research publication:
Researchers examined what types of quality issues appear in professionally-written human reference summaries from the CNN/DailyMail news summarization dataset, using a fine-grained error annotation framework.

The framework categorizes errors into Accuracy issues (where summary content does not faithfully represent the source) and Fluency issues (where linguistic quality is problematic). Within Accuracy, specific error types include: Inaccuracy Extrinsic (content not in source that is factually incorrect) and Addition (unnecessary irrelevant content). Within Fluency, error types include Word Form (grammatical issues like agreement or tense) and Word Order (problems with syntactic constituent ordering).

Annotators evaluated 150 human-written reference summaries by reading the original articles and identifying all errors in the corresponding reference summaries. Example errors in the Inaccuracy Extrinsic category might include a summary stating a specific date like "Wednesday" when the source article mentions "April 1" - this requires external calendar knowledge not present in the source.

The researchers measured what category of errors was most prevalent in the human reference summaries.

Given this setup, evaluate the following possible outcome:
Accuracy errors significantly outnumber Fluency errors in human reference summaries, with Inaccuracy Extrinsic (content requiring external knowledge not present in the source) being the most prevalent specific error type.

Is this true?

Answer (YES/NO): NO